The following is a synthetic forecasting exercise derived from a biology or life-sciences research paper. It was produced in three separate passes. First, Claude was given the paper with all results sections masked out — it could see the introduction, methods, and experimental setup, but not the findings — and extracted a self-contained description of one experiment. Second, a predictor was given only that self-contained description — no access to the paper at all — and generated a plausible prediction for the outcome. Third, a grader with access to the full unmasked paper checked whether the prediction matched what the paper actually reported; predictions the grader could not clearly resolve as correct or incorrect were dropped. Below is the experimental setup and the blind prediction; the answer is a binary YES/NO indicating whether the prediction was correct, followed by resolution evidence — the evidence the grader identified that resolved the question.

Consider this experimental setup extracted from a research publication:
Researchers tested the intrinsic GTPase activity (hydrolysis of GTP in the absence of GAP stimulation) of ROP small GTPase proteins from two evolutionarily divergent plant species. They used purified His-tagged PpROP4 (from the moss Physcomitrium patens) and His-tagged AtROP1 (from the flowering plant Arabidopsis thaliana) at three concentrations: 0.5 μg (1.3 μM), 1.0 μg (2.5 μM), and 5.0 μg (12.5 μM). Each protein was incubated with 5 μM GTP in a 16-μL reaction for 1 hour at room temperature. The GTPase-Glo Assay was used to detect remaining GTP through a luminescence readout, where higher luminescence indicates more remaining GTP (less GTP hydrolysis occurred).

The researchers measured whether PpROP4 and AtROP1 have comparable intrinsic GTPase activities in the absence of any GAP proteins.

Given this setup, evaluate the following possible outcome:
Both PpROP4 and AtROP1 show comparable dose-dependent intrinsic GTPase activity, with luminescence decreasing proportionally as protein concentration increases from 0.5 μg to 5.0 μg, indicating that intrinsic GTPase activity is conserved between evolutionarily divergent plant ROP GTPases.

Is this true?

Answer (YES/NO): NO